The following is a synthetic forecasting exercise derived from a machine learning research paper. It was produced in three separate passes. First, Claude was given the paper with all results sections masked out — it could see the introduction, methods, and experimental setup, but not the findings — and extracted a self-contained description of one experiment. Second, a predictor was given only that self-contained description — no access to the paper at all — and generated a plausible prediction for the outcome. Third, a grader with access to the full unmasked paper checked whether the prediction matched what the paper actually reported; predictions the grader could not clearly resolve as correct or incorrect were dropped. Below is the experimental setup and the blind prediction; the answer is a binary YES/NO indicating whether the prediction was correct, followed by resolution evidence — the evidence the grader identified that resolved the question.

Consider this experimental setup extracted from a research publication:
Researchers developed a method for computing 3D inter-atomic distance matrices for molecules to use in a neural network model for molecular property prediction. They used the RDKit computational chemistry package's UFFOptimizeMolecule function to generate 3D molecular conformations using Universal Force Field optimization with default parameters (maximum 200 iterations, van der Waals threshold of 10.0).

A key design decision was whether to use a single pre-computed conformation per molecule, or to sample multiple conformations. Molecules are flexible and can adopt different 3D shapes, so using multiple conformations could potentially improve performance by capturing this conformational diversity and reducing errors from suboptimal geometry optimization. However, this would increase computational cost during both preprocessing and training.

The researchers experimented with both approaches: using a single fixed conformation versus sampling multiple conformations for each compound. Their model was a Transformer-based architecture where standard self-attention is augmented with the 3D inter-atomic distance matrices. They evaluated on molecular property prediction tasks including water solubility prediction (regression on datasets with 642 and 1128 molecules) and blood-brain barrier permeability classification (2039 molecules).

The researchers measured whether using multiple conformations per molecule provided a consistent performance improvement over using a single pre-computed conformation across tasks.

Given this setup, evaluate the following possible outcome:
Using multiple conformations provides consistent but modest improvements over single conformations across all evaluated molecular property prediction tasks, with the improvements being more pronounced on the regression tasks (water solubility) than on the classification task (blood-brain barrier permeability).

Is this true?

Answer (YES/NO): NO